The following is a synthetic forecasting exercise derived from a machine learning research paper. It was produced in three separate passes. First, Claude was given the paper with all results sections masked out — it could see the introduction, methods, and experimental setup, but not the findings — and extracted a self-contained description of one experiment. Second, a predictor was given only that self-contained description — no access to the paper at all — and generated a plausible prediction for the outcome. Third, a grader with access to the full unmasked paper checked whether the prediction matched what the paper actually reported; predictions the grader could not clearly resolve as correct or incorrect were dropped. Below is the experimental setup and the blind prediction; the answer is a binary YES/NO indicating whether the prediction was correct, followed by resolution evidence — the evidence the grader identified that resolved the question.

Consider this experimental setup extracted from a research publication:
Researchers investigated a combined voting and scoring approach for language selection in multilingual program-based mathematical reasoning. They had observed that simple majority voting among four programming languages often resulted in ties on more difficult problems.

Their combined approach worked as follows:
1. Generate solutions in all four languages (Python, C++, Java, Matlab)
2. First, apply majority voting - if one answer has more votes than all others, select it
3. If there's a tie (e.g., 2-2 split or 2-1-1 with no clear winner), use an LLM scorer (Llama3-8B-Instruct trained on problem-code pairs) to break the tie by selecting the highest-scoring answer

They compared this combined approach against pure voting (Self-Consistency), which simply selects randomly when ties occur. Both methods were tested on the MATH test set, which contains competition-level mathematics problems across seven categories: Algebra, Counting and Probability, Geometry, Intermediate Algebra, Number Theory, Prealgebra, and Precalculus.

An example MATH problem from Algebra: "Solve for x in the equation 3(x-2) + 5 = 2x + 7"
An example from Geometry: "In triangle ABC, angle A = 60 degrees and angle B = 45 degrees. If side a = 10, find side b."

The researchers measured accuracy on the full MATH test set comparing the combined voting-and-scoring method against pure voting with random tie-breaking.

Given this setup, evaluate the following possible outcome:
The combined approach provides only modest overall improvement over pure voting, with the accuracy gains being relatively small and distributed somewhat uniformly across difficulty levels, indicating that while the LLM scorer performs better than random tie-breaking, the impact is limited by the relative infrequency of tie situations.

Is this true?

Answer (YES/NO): NO